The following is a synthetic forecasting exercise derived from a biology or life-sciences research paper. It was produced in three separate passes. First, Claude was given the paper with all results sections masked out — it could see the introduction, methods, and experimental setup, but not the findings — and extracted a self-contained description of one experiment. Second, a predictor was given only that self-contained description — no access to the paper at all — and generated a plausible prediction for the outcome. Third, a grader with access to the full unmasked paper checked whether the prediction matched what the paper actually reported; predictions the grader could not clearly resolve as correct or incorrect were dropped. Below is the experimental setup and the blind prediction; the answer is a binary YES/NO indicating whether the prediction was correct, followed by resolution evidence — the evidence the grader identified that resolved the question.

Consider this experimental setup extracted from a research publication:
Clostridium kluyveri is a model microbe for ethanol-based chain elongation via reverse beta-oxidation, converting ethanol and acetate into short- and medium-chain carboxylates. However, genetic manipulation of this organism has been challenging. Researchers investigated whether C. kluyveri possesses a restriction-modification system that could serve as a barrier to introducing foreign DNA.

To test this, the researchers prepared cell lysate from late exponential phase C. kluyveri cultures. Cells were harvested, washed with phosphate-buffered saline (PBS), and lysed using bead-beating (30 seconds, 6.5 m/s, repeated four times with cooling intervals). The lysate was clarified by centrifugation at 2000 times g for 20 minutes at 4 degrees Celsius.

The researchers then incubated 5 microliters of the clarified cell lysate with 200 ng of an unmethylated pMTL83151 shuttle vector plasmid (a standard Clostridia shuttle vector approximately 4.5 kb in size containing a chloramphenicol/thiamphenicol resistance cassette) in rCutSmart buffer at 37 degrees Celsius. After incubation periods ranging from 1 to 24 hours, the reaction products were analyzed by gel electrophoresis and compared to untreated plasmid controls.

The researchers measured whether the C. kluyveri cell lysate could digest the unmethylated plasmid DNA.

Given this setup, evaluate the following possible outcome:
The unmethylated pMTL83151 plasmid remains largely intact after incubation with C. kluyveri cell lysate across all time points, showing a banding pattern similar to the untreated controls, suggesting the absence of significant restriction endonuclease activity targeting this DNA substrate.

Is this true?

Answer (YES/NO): NO